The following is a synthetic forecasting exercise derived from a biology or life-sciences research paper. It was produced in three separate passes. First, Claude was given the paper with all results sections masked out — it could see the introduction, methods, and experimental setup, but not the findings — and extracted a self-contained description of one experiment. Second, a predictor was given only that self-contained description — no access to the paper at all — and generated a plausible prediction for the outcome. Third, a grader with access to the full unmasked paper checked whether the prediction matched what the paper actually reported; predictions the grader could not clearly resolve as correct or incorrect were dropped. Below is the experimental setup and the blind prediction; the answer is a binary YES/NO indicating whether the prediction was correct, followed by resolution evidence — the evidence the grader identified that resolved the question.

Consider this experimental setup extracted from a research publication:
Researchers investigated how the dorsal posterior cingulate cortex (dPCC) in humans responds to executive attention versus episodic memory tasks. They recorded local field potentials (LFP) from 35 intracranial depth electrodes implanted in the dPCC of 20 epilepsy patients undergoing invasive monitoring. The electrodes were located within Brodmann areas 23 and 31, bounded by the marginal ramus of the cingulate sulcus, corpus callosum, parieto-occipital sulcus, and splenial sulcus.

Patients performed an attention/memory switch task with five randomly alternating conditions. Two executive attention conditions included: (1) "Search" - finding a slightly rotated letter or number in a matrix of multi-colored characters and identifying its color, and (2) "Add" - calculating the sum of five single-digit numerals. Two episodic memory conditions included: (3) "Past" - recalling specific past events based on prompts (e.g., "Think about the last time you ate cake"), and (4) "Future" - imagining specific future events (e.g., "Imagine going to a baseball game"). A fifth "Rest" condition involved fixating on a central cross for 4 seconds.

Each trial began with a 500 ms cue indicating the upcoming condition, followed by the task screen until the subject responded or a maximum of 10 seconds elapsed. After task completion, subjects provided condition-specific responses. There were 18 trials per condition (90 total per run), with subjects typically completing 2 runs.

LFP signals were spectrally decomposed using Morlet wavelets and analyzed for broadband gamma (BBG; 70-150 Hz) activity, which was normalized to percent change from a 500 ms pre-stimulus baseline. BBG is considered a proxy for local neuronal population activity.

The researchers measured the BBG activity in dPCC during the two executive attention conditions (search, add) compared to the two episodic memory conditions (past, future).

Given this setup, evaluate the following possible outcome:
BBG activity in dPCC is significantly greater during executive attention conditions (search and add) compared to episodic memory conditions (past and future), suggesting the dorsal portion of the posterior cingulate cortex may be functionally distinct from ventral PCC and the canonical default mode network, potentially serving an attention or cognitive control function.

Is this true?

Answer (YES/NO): YES